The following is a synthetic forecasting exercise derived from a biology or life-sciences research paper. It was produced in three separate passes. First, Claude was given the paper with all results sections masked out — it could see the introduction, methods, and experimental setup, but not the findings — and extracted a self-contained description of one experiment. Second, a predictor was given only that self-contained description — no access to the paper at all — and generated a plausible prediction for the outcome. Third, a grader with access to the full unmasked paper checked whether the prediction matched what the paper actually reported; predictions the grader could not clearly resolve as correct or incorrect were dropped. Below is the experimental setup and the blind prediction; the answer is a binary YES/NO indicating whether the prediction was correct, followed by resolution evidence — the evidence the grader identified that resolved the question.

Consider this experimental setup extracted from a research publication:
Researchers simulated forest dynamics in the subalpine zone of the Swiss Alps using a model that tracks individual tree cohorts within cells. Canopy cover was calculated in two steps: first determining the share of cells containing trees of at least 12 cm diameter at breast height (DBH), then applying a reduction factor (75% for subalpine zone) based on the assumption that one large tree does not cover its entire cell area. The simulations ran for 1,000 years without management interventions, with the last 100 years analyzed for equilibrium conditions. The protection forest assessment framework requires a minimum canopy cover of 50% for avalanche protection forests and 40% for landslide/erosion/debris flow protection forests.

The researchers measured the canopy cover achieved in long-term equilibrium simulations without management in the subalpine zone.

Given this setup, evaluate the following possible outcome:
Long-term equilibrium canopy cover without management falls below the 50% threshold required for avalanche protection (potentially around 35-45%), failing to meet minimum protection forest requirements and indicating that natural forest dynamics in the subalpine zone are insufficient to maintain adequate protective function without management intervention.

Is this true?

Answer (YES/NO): YES